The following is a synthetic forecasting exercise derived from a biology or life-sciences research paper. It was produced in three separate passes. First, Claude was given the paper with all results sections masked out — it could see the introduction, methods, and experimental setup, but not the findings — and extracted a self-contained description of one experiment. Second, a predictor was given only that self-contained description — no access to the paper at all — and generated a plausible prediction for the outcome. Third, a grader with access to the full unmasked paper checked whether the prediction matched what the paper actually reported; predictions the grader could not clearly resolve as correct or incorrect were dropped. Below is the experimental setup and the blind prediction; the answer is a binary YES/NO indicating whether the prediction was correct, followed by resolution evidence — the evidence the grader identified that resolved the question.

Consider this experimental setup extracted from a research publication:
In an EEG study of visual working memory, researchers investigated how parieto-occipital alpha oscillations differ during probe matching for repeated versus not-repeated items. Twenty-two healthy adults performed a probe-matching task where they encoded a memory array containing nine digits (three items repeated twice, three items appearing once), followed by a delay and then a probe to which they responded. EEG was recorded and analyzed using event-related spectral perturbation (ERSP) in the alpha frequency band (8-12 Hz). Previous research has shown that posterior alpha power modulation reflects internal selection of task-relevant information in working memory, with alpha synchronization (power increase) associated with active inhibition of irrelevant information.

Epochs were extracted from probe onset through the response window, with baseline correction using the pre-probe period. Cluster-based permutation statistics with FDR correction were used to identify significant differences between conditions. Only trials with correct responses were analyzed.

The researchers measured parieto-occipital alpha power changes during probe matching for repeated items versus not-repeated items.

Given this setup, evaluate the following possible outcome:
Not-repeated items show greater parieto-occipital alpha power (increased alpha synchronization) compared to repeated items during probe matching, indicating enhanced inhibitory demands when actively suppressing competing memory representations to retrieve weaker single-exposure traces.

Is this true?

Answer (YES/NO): YES